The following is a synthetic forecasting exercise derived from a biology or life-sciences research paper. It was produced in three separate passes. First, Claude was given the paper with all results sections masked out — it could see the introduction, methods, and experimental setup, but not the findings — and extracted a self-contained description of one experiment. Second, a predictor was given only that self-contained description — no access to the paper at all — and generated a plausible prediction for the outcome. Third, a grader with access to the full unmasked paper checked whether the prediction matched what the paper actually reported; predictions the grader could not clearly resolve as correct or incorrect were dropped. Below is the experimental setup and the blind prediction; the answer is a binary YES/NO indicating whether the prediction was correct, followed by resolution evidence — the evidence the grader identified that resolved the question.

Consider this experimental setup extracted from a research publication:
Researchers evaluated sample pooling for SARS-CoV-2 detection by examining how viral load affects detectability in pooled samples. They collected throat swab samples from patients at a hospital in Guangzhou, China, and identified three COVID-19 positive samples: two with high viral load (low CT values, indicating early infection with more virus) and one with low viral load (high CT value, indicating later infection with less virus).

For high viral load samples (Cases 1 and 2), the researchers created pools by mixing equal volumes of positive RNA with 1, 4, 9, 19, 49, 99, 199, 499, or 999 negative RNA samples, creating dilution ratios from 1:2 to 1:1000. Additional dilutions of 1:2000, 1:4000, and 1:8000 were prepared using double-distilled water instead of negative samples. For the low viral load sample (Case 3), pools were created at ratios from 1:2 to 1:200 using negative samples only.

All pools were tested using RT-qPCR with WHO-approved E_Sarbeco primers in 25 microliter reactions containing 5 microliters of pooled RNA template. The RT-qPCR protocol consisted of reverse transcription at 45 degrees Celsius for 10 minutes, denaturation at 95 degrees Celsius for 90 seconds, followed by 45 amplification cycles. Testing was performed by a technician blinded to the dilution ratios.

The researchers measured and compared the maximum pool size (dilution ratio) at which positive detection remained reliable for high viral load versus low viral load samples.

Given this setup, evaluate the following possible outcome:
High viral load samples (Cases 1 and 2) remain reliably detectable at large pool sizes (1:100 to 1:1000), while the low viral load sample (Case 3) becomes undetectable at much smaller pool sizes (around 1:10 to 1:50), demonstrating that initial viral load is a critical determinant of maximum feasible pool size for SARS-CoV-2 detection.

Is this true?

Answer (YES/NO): YES